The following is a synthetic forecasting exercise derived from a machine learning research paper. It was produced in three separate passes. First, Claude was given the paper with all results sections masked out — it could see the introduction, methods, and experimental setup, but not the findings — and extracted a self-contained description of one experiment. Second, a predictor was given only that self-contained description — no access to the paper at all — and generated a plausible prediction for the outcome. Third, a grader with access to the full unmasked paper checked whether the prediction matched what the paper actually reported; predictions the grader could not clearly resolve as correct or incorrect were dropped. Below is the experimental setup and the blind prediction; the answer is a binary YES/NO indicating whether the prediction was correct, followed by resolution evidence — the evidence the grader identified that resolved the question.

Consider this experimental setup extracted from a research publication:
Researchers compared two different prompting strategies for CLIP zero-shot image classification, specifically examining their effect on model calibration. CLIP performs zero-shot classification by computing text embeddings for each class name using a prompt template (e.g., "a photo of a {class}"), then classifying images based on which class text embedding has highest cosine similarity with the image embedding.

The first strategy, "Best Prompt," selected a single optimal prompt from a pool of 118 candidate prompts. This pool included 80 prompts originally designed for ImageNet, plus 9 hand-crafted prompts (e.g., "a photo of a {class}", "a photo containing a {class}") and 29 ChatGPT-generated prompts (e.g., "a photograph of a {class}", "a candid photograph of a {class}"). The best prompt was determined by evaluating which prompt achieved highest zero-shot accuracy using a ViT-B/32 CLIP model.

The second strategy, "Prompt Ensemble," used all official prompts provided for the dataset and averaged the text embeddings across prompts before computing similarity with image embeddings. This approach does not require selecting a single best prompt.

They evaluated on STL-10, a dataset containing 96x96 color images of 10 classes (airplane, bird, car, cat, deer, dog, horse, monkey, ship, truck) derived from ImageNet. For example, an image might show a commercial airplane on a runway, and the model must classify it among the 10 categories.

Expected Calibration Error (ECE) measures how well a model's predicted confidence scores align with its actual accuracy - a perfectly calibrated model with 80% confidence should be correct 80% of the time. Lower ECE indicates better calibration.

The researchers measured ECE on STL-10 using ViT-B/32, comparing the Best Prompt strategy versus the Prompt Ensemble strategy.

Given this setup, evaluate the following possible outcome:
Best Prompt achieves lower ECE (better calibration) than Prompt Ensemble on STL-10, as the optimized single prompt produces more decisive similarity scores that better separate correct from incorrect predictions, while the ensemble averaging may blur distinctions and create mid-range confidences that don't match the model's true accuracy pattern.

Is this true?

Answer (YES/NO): NO